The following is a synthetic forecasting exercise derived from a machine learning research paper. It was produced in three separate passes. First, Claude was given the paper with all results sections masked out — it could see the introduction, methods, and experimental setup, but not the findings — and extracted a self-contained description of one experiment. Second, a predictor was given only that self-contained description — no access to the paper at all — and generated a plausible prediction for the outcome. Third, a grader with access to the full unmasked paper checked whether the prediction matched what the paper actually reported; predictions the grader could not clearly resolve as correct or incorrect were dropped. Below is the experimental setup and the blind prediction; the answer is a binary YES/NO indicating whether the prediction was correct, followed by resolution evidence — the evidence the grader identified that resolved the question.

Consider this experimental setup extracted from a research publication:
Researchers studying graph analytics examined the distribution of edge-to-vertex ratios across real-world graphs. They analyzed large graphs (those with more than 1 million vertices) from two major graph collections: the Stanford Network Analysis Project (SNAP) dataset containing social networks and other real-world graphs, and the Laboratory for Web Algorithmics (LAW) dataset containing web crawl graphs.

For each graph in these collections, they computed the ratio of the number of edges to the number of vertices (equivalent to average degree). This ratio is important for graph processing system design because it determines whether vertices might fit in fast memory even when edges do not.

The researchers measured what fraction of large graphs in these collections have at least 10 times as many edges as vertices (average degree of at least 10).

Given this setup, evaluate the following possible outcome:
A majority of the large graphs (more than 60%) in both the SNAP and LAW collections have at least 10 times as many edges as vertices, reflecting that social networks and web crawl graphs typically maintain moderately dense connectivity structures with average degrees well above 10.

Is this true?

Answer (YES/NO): YES